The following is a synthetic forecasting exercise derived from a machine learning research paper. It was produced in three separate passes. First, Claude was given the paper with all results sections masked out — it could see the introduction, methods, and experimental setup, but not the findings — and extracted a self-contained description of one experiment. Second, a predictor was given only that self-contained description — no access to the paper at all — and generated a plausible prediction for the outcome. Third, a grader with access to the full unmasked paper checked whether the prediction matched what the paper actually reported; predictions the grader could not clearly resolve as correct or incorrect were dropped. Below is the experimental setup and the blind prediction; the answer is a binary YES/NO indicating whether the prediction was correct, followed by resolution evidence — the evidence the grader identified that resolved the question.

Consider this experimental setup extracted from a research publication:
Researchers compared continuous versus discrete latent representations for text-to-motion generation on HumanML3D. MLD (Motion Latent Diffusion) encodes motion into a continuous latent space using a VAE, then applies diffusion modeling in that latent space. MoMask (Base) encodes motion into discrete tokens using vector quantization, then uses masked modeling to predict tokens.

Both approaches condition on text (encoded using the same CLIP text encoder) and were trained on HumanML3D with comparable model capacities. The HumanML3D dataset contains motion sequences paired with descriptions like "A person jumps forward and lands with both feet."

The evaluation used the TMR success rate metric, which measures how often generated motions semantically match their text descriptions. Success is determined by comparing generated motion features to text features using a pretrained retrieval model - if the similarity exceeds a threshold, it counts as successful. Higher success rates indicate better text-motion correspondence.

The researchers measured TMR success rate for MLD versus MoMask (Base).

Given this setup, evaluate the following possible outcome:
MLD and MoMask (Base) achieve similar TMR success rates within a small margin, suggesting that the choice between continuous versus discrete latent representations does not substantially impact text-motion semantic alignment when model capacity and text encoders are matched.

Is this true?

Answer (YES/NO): NO